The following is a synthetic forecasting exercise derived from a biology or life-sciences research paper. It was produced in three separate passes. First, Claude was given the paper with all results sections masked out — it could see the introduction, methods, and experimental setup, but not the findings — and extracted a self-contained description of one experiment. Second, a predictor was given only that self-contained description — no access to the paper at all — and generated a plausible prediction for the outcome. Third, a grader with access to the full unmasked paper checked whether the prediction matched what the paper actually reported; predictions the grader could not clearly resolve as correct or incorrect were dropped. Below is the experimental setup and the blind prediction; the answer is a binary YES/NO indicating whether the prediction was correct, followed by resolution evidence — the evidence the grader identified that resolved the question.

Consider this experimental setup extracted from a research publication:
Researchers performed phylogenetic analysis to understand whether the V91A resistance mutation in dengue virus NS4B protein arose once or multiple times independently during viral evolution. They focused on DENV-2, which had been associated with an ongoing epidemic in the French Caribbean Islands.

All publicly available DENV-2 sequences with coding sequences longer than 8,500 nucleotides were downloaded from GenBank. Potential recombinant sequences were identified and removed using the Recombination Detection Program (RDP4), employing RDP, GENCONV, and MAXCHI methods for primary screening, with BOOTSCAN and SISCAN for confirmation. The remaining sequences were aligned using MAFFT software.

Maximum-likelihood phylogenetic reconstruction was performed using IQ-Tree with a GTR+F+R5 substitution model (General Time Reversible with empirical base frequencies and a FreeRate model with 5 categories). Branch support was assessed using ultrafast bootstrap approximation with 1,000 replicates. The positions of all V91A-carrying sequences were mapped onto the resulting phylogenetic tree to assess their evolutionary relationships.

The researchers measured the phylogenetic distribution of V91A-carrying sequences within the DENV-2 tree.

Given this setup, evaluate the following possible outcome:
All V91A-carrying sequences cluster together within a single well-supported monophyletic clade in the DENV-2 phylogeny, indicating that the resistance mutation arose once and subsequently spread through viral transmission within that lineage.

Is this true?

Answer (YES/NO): NO